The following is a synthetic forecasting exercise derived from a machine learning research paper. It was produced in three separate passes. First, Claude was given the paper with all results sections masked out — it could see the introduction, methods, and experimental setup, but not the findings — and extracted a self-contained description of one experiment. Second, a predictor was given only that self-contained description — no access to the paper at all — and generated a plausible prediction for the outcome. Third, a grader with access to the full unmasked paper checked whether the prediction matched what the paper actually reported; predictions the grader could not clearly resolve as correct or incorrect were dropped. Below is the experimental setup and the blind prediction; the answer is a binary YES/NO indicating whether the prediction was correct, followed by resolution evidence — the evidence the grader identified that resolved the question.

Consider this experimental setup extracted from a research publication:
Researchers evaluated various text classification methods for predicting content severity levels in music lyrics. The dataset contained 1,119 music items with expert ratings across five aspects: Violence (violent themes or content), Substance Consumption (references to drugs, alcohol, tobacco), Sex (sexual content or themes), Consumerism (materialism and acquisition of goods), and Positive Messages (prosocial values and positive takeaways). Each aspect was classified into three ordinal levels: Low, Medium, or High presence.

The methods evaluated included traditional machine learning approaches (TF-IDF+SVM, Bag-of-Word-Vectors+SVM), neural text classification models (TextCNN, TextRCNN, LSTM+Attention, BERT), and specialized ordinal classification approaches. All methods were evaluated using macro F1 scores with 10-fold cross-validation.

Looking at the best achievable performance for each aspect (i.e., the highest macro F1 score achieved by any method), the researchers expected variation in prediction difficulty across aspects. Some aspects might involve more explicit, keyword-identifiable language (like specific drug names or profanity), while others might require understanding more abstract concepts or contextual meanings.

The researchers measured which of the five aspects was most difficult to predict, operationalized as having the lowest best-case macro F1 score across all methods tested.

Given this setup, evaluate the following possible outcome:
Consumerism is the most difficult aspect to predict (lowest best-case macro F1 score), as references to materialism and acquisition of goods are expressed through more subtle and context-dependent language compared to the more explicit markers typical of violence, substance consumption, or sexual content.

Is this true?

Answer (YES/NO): NO